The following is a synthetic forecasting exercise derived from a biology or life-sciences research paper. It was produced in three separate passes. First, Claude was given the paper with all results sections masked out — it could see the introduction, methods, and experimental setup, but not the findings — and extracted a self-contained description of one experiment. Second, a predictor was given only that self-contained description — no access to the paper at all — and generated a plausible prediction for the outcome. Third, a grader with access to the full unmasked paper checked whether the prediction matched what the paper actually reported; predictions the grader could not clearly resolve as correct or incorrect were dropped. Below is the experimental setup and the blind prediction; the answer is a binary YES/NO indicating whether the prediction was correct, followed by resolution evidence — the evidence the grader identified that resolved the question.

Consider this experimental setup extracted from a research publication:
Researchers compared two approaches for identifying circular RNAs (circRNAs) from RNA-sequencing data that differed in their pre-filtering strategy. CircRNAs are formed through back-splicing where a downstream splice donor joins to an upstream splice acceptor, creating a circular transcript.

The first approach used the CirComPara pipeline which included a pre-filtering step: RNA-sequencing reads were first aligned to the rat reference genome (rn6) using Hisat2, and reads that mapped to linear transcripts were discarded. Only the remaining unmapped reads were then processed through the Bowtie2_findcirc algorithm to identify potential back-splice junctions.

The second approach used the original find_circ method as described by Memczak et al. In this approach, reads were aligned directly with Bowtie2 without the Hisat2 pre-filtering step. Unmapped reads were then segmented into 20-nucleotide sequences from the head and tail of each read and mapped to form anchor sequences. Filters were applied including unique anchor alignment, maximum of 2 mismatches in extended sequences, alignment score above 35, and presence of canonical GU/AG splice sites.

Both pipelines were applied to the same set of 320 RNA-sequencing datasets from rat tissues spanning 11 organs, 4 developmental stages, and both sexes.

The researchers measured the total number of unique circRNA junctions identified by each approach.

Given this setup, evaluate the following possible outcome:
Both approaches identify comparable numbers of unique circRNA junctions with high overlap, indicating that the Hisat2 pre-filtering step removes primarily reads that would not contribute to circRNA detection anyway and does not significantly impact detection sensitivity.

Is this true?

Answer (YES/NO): NO